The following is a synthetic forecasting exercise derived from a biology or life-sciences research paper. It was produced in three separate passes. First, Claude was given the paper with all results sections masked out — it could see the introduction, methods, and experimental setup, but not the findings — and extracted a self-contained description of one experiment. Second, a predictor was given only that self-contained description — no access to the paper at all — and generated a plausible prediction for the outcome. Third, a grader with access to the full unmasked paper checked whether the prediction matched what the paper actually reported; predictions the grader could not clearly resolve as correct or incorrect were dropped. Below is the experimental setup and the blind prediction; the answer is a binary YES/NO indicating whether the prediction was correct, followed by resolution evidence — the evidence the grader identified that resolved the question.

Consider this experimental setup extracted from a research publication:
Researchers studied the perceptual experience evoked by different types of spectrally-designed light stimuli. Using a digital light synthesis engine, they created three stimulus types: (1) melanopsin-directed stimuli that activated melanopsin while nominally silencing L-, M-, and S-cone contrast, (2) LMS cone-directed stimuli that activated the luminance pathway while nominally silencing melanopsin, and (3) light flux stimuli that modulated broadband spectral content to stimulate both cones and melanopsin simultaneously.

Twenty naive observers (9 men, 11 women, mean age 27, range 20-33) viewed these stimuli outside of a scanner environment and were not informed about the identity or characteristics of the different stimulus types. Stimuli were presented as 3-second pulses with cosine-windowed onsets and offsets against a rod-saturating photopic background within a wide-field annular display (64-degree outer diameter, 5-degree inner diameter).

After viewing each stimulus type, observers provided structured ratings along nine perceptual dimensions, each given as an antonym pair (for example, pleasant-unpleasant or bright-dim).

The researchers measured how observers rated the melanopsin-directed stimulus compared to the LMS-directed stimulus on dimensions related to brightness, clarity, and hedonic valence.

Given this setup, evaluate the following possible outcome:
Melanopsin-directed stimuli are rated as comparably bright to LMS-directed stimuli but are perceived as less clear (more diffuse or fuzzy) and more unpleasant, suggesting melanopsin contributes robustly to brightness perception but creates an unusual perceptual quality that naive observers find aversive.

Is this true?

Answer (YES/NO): NO